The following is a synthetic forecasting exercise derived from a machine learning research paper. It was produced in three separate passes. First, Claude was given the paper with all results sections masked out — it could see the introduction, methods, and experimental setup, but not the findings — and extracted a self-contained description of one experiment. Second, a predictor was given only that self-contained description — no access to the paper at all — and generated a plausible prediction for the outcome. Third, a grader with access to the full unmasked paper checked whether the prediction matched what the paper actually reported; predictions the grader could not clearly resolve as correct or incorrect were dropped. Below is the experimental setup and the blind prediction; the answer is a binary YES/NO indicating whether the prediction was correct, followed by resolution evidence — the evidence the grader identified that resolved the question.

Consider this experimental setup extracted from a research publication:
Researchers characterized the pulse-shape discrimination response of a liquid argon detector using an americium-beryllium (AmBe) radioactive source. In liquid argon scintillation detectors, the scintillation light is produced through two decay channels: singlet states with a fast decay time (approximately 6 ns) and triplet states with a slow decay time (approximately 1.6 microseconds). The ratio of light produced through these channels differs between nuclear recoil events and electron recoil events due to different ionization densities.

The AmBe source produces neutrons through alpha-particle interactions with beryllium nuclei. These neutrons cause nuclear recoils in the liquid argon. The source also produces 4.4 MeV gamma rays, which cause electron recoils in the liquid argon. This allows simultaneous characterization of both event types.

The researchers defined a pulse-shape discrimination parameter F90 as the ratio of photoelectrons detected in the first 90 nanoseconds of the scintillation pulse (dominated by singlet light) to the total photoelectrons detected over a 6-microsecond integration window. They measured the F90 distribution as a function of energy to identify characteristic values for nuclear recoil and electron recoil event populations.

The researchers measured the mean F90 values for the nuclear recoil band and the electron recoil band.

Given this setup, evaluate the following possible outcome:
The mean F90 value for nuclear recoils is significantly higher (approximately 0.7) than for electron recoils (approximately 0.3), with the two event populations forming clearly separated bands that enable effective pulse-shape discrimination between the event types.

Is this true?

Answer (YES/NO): YES